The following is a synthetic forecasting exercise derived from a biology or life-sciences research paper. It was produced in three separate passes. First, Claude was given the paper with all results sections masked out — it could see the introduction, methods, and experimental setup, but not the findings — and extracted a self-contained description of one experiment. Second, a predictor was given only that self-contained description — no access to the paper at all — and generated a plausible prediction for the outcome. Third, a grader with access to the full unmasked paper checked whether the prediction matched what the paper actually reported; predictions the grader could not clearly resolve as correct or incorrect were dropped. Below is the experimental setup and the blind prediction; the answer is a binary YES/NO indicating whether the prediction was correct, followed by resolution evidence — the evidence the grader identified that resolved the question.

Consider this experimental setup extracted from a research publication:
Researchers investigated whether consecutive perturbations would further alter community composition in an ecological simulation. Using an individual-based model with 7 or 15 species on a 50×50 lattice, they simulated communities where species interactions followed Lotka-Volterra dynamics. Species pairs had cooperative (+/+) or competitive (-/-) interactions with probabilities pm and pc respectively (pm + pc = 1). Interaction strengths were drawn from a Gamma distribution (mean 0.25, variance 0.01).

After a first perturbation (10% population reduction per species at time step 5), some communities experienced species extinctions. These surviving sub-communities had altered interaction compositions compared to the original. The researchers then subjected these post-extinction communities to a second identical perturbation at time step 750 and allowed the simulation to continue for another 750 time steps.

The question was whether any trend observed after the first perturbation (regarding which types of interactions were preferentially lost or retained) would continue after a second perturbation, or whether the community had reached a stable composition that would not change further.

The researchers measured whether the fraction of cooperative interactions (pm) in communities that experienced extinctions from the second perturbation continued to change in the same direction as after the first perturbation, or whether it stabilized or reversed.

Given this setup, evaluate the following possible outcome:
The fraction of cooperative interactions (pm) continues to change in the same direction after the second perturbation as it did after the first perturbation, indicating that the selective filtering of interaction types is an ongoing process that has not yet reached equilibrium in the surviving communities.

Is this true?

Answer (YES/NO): NO